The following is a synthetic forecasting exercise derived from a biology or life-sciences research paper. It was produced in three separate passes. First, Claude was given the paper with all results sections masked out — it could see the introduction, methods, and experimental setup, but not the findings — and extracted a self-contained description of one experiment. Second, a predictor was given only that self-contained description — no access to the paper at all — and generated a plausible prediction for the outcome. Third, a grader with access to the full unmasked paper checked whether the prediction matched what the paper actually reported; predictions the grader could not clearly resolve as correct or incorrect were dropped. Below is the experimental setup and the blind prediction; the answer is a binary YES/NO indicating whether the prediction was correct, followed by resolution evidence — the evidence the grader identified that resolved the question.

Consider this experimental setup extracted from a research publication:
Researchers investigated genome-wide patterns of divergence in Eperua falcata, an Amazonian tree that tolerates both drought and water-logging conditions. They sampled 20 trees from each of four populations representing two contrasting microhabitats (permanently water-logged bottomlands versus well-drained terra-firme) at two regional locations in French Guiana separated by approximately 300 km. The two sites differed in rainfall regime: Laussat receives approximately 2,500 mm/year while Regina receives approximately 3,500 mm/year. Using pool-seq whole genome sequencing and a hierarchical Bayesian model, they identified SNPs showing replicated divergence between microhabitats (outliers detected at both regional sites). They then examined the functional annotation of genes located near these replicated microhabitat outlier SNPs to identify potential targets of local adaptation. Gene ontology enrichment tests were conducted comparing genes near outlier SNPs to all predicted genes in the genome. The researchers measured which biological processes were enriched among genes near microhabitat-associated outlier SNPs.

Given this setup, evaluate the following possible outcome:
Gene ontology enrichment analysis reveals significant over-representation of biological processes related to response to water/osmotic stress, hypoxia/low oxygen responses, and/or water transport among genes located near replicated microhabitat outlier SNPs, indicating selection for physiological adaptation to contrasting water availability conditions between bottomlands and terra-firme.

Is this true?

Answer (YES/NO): YES